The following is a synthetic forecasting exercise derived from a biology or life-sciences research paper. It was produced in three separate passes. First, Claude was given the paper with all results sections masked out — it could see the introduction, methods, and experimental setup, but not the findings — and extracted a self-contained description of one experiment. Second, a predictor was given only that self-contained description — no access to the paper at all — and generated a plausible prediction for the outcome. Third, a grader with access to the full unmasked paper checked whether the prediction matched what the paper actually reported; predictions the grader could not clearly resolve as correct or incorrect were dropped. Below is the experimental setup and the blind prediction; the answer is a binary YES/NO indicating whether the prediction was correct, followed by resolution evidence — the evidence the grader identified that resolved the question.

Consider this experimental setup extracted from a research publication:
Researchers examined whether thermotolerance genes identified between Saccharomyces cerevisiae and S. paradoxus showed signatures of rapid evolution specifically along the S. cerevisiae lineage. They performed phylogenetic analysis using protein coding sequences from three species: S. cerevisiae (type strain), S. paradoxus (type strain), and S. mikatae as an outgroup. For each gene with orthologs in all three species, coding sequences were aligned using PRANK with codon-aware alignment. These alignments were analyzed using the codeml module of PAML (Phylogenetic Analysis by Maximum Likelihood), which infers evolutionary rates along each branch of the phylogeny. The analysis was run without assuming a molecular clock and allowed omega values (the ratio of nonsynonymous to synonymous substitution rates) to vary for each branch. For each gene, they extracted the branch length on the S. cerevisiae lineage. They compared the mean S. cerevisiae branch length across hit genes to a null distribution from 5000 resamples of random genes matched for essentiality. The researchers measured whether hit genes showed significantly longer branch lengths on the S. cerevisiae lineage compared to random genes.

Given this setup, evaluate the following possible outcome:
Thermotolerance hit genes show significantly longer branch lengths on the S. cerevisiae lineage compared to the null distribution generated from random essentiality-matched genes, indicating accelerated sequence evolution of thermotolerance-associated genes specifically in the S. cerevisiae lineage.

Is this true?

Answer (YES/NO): YES